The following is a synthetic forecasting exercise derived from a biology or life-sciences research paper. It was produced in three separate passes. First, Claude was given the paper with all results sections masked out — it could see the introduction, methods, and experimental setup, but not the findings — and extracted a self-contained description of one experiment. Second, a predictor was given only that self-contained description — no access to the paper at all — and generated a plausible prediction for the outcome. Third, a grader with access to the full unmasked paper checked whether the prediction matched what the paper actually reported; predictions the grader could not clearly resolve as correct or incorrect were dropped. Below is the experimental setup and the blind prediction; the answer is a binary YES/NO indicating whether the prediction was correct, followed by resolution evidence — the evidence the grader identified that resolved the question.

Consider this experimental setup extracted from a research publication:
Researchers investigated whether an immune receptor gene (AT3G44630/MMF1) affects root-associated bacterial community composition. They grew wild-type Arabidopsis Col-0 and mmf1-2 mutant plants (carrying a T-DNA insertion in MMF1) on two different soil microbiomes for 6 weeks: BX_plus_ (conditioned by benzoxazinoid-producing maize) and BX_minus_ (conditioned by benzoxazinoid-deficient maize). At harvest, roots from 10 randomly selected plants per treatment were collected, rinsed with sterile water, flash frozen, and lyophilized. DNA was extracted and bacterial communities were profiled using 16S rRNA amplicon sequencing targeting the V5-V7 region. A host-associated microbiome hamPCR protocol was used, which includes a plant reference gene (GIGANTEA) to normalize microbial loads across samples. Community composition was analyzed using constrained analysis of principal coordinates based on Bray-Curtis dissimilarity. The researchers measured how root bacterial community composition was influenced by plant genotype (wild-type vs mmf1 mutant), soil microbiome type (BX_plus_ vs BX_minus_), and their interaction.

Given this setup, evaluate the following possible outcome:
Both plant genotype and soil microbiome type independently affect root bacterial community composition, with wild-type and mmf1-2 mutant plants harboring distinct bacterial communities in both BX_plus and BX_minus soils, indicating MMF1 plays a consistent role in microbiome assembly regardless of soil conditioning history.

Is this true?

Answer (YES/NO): NO